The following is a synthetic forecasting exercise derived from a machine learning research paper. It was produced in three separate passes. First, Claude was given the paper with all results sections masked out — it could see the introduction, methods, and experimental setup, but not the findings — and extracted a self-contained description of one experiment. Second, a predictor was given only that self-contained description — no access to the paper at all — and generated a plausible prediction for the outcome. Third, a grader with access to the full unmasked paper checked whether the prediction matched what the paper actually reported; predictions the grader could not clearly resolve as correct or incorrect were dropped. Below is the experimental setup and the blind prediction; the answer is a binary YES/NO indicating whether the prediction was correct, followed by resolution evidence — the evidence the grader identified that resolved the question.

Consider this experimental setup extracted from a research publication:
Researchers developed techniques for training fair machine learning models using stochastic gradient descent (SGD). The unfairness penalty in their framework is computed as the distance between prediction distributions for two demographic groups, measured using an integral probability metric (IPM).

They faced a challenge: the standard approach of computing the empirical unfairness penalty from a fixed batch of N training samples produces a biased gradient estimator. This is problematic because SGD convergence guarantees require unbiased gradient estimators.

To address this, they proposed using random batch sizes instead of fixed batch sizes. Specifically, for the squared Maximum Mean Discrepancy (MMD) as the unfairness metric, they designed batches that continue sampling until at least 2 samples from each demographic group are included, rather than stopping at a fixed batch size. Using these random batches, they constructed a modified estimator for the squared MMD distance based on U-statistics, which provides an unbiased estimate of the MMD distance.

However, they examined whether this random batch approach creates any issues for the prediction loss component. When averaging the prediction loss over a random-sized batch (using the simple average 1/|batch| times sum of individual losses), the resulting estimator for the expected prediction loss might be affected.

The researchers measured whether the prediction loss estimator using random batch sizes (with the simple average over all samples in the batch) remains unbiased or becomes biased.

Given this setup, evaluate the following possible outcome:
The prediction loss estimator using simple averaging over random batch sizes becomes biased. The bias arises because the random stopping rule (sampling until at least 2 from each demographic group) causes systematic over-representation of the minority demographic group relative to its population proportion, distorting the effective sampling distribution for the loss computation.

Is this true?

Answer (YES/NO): NO